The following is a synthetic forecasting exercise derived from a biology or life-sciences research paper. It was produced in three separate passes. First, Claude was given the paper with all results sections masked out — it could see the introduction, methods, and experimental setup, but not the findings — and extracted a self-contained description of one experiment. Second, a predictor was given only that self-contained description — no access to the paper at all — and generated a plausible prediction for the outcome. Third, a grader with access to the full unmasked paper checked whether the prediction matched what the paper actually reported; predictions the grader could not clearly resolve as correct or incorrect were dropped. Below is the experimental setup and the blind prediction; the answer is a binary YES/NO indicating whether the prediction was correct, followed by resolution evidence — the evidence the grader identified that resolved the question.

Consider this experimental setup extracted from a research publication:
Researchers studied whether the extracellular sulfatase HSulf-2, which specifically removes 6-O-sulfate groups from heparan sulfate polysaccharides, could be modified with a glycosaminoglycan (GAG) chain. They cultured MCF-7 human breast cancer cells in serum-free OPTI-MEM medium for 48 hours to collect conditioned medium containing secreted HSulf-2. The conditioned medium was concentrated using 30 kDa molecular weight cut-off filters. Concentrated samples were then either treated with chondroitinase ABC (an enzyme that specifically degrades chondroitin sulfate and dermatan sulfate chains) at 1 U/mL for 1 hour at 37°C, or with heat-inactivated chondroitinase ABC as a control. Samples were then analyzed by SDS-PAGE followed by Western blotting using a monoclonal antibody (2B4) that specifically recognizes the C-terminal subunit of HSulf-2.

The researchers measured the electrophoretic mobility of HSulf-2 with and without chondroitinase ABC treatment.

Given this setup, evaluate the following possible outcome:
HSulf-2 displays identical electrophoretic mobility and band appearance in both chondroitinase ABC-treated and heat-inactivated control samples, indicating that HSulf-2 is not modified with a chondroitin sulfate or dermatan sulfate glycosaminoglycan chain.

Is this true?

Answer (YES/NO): NO